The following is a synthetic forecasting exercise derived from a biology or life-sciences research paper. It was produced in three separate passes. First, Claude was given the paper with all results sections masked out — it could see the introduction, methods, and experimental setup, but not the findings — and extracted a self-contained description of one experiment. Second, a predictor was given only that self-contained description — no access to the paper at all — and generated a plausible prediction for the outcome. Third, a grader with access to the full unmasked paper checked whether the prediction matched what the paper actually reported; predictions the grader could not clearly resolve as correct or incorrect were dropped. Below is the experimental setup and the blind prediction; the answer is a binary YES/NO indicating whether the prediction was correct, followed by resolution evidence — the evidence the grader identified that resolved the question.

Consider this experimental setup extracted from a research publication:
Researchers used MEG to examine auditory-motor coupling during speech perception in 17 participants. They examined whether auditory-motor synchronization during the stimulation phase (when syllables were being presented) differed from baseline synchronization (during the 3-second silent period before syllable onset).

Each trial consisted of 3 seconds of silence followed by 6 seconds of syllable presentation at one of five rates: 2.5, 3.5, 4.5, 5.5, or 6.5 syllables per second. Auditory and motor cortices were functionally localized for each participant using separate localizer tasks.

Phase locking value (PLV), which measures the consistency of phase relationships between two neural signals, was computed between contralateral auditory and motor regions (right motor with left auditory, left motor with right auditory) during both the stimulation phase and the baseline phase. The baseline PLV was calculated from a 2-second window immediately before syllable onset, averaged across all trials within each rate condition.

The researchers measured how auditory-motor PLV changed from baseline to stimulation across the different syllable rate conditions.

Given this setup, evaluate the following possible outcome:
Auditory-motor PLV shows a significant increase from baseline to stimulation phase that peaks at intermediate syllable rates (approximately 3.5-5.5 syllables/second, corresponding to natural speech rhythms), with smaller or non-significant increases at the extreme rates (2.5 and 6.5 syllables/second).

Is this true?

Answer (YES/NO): NO